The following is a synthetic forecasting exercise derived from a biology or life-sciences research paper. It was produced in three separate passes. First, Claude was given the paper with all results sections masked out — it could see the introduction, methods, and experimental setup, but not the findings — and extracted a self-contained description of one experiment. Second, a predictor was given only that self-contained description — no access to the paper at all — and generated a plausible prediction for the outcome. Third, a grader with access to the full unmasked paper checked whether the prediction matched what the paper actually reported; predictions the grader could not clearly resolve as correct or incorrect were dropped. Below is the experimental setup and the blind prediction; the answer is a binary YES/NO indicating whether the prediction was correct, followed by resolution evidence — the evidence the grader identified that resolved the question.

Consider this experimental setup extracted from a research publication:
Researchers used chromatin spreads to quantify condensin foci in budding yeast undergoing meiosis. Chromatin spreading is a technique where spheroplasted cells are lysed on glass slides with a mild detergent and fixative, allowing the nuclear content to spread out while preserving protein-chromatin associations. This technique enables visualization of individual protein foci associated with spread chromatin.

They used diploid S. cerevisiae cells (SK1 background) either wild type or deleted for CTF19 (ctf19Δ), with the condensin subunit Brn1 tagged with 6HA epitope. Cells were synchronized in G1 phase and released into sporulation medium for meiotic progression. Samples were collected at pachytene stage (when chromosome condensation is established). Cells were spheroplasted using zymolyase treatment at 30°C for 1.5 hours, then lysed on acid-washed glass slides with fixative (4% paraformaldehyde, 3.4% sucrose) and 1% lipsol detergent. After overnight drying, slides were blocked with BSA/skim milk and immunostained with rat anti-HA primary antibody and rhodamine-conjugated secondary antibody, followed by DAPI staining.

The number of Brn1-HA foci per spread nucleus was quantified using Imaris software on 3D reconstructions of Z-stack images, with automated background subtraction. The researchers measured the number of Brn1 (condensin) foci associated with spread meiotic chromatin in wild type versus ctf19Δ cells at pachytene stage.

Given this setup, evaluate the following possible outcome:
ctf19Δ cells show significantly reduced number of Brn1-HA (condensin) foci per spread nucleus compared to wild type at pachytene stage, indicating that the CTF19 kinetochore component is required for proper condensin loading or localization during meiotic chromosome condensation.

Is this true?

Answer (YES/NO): YES